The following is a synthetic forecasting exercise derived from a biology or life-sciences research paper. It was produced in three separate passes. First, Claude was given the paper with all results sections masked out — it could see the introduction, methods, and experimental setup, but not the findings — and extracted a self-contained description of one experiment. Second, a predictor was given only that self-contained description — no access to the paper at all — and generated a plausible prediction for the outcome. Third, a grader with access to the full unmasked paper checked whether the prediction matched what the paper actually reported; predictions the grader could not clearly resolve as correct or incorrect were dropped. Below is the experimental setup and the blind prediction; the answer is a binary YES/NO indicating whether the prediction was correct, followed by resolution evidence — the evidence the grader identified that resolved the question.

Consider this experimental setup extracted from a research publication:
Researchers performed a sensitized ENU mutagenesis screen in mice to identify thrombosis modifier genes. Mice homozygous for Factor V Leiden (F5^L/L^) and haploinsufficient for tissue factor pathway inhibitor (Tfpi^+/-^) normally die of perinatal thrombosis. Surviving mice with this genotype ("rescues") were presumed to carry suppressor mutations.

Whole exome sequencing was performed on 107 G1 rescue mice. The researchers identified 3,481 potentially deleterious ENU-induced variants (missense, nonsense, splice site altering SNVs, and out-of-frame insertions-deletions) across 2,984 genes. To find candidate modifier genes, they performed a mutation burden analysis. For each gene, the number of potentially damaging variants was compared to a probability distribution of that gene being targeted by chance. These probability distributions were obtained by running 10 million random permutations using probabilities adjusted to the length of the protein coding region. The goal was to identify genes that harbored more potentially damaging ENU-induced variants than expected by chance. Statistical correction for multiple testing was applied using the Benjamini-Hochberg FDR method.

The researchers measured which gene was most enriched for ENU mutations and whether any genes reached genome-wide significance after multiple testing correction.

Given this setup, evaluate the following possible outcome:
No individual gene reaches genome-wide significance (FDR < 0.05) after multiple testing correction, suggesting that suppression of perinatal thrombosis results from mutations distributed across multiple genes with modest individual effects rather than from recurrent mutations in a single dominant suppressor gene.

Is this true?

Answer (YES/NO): YES